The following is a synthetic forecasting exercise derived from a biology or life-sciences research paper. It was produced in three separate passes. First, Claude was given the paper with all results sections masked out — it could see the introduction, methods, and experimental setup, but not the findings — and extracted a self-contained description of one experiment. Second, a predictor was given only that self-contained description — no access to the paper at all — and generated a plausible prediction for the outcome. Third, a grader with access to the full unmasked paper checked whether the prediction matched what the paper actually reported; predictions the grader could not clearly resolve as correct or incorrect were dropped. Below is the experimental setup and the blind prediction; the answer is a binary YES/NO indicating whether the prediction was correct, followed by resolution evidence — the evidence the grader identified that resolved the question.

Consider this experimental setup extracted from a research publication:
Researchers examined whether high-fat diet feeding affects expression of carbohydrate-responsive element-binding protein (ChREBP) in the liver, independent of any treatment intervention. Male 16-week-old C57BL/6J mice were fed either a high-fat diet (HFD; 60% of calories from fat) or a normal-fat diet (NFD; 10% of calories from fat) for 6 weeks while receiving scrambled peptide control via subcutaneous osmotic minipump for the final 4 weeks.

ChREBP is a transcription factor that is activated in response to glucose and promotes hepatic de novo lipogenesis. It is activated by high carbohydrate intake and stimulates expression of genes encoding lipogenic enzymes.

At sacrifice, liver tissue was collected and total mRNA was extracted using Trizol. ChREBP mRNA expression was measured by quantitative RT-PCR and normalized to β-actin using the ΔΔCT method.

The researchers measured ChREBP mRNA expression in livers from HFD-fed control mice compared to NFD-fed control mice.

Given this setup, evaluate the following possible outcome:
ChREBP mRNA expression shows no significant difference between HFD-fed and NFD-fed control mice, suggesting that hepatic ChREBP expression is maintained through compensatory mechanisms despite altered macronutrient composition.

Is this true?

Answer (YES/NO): YES